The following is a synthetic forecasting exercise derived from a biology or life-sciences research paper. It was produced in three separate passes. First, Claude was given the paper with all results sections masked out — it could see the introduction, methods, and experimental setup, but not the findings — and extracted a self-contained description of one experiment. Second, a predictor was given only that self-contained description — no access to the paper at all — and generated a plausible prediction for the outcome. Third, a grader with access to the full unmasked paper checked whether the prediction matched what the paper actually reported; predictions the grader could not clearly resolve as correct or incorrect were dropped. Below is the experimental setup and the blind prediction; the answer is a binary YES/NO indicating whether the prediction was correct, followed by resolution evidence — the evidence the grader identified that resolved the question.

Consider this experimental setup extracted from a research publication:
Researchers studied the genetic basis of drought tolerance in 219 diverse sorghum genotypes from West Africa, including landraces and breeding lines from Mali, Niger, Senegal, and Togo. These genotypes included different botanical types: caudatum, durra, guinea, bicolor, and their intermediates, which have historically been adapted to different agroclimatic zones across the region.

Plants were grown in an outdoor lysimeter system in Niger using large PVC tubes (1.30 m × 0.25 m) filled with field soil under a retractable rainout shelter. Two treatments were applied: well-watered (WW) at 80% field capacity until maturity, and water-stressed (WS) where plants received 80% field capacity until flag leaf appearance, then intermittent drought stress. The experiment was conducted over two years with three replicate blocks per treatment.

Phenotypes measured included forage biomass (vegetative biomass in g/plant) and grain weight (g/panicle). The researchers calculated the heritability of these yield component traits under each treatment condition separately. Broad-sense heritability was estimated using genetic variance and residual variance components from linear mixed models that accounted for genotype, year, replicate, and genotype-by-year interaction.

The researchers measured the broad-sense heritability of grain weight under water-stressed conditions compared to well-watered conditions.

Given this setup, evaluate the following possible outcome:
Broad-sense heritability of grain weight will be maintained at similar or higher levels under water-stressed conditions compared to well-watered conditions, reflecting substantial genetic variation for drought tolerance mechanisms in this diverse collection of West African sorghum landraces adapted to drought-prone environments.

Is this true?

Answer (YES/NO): YES